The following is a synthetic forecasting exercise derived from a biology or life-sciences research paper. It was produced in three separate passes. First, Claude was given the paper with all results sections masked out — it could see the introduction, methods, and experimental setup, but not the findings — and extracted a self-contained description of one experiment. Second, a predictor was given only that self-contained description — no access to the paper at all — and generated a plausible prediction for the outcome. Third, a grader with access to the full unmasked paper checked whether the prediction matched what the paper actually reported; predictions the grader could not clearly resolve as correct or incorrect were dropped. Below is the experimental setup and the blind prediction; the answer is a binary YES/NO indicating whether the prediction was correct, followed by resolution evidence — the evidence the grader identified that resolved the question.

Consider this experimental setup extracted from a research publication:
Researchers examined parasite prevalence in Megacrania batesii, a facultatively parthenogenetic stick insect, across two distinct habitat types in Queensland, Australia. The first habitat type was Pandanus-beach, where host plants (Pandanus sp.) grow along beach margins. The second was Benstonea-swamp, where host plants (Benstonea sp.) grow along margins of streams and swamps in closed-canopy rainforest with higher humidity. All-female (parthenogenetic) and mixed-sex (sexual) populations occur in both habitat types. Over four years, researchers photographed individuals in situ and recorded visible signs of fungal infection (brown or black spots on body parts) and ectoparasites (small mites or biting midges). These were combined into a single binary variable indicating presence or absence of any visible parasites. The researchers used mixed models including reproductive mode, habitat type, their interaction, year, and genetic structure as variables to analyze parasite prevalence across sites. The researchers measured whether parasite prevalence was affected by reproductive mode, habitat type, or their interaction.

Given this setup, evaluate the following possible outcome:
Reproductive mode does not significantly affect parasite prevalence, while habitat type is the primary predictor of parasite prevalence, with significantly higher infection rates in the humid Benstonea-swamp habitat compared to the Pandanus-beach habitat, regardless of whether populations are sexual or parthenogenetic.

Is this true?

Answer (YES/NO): NO